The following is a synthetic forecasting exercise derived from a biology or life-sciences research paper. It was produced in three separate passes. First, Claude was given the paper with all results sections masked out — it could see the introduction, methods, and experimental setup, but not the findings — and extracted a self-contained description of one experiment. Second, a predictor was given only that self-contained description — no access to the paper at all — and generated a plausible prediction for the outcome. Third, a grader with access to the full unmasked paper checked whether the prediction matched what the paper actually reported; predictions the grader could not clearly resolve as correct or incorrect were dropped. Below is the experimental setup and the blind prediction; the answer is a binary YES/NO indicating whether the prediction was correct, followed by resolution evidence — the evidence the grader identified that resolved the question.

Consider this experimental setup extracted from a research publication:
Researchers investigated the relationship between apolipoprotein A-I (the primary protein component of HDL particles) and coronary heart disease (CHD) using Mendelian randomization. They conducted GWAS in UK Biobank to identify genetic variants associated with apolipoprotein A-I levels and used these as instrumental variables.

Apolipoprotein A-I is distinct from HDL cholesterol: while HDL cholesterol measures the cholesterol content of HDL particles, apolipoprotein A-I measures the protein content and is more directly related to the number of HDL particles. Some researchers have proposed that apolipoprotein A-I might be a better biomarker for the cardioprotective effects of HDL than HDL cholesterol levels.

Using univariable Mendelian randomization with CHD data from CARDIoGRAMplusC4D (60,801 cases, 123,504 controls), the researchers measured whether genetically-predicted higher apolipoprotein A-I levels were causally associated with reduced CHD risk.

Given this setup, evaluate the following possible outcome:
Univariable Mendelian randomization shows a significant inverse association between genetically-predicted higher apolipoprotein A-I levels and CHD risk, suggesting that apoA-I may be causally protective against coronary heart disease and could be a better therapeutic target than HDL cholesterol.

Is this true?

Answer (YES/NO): NO